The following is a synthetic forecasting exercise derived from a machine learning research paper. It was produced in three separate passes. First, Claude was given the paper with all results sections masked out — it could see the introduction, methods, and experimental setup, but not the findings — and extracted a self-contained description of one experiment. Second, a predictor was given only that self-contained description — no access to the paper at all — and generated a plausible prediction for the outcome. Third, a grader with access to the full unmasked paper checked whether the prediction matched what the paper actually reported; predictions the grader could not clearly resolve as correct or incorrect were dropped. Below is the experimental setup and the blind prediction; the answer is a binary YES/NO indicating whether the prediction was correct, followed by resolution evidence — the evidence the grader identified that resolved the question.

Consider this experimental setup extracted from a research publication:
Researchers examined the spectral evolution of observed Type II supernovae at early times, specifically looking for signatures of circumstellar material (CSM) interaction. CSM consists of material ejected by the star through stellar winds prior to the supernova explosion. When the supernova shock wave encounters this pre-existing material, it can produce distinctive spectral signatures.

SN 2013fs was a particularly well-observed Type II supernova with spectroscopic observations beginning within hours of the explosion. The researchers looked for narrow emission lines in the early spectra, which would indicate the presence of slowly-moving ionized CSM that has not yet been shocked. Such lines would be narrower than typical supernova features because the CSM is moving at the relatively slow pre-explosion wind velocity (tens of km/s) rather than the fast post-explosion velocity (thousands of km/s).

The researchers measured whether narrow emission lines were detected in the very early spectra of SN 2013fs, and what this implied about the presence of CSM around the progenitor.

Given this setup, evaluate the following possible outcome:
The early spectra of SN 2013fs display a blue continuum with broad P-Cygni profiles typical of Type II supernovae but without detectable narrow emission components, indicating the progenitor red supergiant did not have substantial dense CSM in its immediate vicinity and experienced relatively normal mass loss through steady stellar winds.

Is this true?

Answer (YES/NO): NO